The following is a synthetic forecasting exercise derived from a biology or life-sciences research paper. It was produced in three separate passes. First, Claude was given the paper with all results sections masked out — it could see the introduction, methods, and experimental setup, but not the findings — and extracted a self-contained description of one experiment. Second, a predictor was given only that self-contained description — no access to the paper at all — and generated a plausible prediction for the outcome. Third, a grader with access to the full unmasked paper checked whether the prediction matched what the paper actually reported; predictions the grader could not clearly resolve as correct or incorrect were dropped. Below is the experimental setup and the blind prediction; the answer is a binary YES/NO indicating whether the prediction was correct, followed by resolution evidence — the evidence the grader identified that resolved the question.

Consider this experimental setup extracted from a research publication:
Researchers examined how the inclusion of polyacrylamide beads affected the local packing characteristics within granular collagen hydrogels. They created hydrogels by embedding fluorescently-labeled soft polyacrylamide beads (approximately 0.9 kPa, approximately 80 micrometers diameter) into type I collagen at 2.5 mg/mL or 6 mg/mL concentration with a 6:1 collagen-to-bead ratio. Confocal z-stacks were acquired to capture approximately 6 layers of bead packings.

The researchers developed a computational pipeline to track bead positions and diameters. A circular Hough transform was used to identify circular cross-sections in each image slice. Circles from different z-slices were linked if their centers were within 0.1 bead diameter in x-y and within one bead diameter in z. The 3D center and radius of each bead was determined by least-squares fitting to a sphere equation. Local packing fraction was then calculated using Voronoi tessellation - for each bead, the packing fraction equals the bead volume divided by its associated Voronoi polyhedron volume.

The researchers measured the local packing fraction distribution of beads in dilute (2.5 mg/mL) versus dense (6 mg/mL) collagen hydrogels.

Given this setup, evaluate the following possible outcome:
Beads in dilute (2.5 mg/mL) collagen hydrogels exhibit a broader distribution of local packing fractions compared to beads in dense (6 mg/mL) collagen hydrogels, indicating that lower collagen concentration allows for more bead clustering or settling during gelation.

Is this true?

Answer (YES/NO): NO